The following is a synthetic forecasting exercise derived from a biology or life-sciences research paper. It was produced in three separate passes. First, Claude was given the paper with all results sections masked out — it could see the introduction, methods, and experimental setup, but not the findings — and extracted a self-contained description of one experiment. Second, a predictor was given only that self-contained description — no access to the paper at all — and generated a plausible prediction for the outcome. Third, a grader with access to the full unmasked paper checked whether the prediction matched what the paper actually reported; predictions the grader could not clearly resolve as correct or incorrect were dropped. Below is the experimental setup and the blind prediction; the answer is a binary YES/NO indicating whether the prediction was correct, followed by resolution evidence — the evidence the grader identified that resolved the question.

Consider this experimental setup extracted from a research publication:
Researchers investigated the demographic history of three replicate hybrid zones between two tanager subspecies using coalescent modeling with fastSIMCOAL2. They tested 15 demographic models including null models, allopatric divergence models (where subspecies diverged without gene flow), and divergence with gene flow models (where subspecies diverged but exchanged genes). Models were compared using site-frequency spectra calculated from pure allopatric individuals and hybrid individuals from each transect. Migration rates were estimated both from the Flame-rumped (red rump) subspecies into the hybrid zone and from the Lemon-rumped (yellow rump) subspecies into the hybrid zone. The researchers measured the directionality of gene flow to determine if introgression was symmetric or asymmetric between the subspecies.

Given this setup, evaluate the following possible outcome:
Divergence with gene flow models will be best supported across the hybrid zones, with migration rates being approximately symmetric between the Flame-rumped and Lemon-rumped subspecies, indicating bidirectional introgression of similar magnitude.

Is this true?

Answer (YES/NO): NO